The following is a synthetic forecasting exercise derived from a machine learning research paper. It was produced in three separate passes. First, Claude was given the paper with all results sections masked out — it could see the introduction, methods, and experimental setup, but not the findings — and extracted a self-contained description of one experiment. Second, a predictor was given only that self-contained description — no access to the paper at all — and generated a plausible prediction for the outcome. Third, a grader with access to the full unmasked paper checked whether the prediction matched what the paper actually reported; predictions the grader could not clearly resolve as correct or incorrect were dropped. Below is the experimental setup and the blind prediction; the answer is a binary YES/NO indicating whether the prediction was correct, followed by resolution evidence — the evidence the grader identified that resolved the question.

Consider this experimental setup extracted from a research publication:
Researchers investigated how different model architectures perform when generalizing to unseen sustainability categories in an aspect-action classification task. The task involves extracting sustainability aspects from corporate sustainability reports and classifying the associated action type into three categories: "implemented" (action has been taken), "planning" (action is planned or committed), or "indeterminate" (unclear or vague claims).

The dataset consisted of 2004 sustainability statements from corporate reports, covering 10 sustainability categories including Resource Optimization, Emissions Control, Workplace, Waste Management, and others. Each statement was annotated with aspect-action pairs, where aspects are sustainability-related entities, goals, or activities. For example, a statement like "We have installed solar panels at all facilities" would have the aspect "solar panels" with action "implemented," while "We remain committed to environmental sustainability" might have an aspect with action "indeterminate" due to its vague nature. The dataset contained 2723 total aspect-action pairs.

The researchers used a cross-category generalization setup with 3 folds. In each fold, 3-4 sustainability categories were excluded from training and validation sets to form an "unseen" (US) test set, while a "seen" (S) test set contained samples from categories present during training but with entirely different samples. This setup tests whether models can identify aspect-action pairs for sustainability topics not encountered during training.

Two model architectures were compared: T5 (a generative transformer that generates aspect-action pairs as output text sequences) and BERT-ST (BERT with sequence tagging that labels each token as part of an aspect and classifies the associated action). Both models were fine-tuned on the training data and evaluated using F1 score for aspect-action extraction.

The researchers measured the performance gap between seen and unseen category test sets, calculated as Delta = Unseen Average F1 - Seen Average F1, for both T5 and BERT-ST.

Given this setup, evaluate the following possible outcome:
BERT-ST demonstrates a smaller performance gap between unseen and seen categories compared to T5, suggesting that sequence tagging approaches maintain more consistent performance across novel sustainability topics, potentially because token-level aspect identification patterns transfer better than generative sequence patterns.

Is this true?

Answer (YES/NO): YES